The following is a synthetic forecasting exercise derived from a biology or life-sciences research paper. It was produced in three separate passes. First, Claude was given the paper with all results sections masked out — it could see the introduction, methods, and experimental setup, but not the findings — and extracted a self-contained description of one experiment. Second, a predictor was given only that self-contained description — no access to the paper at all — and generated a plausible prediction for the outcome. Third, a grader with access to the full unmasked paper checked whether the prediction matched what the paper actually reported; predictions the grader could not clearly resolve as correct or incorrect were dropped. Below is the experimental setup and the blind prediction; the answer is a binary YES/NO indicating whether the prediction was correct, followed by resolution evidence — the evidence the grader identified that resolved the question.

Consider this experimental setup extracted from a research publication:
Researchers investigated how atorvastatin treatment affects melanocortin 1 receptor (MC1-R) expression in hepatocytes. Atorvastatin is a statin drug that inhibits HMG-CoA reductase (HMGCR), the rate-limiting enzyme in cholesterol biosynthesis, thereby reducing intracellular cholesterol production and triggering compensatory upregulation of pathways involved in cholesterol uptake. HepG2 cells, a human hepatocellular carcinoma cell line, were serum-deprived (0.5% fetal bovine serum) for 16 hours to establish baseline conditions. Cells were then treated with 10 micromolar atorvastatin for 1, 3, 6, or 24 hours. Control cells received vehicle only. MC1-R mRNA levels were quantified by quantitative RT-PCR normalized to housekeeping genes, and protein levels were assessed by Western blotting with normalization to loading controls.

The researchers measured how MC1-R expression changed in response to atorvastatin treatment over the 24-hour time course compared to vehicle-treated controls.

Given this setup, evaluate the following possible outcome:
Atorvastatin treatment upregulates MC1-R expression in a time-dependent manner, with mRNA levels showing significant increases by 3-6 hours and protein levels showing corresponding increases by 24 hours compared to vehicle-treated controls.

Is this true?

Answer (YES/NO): NO